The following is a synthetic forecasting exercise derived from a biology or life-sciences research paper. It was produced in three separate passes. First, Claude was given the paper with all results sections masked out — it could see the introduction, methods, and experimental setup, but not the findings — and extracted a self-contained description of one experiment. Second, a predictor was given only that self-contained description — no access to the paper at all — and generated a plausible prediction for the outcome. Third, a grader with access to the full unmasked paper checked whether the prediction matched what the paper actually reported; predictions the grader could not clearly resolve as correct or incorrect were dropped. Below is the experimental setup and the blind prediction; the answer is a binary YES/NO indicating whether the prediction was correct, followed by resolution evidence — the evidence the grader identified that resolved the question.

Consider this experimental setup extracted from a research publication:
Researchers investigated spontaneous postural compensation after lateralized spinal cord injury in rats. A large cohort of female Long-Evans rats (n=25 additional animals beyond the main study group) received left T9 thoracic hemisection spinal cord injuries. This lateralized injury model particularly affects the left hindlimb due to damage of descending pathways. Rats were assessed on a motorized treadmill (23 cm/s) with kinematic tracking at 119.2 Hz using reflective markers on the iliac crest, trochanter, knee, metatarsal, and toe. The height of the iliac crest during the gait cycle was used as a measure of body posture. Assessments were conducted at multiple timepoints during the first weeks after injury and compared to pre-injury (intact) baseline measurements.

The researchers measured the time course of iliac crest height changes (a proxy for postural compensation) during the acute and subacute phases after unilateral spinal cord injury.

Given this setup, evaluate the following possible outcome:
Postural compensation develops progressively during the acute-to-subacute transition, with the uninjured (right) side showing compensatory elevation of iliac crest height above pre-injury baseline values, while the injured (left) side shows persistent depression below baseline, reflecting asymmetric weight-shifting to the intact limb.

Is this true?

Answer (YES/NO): NO